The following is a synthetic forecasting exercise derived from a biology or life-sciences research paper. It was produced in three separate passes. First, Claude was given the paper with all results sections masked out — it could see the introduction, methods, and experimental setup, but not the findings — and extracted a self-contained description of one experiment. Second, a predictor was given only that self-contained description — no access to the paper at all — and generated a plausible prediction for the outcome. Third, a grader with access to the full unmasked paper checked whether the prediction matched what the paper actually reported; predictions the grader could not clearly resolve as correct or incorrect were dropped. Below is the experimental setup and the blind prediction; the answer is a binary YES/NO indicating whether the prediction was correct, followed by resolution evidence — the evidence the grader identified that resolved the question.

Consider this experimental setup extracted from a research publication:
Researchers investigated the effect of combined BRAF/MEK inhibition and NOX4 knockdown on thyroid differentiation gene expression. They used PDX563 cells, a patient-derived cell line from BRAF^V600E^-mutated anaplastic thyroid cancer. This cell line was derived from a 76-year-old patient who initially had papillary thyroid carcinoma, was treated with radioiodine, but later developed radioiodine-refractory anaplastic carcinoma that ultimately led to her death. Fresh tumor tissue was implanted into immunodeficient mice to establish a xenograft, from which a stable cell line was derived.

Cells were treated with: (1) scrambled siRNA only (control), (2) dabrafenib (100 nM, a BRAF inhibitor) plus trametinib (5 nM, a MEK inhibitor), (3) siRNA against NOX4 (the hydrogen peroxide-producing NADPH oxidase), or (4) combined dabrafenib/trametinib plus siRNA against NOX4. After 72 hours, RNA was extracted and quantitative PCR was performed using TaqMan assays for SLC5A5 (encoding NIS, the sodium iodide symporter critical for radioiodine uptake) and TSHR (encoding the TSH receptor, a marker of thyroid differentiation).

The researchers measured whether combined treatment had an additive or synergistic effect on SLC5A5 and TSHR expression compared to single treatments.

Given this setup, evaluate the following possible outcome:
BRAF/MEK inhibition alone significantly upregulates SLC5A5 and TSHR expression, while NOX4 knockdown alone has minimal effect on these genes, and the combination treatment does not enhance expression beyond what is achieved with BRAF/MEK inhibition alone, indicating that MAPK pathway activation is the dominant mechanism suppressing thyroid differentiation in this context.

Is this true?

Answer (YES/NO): NO